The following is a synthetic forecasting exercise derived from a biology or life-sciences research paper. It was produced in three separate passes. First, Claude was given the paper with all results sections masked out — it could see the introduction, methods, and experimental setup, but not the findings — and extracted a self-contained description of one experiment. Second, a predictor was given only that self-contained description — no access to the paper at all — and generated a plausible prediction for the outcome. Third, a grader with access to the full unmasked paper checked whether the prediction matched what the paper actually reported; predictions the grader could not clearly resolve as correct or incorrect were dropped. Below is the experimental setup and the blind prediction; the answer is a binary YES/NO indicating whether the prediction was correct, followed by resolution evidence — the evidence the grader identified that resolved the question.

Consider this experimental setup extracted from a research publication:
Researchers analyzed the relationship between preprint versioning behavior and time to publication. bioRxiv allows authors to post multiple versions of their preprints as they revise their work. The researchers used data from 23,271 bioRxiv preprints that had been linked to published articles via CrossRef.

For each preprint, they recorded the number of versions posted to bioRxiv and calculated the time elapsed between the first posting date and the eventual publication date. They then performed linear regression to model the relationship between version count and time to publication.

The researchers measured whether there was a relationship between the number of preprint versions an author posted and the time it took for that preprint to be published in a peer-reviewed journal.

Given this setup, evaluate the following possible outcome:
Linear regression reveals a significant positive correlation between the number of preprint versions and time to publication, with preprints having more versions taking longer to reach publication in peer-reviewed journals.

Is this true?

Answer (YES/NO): YES